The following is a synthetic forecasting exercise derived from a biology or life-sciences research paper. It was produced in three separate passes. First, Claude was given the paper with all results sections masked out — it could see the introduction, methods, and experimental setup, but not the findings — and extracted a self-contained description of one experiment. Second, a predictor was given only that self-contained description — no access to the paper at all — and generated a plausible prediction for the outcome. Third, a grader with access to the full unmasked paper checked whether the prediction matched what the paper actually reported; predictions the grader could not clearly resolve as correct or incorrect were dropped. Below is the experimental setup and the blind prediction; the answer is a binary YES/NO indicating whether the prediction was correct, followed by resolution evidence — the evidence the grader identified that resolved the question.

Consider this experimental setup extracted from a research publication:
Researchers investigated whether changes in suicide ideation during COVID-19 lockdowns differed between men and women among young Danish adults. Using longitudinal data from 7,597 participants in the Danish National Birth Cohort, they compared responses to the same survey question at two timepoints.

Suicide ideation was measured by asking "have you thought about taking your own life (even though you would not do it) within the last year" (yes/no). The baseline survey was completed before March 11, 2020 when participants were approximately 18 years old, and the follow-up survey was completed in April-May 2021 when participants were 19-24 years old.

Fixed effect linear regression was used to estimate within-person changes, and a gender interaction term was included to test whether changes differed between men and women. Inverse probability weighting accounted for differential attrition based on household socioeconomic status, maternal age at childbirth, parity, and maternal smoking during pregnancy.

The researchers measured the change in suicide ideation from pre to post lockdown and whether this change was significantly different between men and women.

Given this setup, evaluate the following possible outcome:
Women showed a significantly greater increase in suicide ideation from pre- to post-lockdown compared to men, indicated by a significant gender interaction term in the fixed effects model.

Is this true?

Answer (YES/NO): NO